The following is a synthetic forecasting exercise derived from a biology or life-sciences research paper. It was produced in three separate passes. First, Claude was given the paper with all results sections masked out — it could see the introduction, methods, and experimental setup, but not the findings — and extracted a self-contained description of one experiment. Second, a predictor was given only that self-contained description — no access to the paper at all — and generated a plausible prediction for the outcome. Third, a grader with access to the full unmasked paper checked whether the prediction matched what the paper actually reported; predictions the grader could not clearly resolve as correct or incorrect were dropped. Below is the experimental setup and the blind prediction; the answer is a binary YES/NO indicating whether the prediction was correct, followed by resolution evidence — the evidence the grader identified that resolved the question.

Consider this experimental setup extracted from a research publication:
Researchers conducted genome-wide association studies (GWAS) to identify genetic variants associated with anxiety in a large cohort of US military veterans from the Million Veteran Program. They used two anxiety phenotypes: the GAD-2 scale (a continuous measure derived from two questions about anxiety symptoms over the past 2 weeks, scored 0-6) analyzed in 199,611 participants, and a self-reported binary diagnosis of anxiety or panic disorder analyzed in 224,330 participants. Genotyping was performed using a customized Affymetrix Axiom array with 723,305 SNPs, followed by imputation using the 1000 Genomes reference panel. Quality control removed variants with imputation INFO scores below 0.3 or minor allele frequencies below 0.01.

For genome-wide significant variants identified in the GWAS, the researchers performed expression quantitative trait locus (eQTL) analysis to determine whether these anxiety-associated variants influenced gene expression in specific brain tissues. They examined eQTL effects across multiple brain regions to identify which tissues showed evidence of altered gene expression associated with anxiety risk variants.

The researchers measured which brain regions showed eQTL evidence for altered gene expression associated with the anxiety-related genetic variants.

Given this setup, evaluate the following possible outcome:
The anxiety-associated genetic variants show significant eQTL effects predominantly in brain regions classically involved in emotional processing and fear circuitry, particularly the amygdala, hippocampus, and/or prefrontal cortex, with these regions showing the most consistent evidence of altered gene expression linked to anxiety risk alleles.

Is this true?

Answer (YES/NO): NO